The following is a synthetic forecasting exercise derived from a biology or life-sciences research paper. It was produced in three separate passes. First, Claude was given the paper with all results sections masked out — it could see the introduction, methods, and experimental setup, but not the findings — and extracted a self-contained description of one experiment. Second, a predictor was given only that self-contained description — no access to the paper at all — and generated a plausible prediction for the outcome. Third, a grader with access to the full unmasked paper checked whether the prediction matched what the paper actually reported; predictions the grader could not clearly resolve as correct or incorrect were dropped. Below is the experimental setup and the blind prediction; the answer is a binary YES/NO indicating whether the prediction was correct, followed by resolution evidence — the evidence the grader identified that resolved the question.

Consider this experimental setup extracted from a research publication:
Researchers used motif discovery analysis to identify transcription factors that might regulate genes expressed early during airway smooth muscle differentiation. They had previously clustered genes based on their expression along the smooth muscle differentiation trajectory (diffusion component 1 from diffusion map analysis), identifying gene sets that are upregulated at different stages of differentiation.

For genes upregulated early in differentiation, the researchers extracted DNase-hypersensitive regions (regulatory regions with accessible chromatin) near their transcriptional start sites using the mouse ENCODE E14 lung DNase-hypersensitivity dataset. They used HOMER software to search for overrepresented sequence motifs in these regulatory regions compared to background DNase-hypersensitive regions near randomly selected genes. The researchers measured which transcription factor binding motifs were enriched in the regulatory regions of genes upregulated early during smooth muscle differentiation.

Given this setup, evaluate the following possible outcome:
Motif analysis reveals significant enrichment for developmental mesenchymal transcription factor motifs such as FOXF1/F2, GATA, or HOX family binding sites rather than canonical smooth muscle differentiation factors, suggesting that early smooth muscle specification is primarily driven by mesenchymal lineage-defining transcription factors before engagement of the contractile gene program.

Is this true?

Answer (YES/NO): NO